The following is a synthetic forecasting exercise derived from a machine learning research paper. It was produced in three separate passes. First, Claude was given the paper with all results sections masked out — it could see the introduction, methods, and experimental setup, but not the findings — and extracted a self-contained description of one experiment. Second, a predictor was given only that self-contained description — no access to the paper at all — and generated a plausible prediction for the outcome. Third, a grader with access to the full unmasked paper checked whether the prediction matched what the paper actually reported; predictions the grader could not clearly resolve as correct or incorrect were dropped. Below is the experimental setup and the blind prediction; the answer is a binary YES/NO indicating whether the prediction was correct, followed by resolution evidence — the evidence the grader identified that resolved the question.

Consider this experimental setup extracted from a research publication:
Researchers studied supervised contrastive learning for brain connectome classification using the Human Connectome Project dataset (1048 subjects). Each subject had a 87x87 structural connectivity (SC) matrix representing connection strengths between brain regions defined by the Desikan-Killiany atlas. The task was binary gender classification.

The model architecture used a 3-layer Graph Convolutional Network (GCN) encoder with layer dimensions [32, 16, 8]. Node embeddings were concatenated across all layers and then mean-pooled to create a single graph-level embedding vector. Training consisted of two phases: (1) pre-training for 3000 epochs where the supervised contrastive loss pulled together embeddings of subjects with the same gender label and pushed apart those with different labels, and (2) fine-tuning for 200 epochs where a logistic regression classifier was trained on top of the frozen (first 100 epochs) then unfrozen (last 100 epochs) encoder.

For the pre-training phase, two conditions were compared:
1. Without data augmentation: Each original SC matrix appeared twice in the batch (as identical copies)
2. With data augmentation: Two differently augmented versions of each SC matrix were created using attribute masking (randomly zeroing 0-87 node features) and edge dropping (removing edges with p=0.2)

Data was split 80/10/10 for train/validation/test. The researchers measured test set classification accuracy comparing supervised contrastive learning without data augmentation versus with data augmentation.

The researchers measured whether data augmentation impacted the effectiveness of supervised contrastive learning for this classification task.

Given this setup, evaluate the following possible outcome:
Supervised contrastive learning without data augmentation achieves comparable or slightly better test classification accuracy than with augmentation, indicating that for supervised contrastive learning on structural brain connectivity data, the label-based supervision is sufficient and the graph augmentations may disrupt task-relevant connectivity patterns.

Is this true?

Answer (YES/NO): NO